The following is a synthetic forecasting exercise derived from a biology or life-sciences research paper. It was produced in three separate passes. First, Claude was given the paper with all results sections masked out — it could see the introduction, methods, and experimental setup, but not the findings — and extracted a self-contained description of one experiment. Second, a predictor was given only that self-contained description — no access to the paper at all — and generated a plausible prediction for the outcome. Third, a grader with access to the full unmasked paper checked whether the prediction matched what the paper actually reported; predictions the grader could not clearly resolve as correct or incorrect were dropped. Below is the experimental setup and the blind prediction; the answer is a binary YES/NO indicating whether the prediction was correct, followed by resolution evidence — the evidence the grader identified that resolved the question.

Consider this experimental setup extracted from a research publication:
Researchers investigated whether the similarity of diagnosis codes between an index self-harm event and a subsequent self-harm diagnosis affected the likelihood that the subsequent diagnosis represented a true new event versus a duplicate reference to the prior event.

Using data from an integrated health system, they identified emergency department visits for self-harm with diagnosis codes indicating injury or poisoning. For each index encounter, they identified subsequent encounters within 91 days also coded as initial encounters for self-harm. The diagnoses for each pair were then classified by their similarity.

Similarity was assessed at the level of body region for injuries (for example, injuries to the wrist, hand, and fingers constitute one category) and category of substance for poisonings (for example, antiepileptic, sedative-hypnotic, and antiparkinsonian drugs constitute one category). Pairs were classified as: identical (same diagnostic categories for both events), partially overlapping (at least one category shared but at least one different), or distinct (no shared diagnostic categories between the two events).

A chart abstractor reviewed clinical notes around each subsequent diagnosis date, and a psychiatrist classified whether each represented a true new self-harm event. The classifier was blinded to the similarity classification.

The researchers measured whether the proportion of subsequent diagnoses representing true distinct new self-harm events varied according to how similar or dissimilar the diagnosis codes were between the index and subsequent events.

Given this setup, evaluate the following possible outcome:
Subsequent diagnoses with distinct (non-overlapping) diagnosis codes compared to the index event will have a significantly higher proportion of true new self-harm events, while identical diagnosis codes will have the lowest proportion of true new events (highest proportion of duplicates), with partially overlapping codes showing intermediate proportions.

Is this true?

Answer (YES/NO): NO